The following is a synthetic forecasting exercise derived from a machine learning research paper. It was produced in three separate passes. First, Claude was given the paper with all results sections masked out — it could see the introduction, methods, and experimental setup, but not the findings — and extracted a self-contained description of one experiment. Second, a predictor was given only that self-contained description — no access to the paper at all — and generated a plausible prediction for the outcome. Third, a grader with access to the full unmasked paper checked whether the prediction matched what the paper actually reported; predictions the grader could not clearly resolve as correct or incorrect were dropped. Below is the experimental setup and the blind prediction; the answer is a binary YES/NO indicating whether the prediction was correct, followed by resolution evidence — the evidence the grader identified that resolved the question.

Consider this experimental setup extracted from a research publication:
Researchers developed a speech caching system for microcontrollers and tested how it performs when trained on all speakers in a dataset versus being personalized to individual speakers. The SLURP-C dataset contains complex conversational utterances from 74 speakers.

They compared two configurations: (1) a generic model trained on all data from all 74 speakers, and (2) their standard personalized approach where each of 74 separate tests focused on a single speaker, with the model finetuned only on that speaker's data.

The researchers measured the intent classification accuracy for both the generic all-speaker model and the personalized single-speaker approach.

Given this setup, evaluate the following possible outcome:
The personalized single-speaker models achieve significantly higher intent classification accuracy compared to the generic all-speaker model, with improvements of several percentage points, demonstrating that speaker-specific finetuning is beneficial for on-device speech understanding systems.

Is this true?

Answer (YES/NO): YES